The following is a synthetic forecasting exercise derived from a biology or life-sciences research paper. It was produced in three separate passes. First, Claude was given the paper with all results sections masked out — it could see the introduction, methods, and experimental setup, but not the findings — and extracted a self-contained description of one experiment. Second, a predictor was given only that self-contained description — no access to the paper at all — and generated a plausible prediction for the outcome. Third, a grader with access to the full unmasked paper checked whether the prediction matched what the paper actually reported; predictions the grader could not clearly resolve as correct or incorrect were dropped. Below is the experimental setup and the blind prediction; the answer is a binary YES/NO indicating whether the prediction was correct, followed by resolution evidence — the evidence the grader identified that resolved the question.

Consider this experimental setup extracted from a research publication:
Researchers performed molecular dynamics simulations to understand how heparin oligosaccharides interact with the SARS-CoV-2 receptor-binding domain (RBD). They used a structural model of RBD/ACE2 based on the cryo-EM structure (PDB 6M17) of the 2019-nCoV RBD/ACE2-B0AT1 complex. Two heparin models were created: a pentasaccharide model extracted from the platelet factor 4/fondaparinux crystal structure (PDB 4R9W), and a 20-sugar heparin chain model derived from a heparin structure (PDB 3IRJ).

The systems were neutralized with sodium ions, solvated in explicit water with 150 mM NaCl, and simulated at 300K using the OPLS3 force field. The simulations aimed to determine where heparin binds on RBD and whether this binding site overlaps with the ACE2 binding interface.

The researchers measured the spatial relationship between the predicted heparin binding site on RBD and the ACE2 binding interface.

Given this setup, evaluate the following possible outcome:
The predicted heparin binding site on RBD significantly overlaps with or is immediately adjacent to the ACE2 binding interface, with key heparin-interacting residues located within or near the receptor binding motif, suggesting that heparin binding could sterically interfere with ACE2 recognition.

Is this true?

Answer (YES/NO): NO